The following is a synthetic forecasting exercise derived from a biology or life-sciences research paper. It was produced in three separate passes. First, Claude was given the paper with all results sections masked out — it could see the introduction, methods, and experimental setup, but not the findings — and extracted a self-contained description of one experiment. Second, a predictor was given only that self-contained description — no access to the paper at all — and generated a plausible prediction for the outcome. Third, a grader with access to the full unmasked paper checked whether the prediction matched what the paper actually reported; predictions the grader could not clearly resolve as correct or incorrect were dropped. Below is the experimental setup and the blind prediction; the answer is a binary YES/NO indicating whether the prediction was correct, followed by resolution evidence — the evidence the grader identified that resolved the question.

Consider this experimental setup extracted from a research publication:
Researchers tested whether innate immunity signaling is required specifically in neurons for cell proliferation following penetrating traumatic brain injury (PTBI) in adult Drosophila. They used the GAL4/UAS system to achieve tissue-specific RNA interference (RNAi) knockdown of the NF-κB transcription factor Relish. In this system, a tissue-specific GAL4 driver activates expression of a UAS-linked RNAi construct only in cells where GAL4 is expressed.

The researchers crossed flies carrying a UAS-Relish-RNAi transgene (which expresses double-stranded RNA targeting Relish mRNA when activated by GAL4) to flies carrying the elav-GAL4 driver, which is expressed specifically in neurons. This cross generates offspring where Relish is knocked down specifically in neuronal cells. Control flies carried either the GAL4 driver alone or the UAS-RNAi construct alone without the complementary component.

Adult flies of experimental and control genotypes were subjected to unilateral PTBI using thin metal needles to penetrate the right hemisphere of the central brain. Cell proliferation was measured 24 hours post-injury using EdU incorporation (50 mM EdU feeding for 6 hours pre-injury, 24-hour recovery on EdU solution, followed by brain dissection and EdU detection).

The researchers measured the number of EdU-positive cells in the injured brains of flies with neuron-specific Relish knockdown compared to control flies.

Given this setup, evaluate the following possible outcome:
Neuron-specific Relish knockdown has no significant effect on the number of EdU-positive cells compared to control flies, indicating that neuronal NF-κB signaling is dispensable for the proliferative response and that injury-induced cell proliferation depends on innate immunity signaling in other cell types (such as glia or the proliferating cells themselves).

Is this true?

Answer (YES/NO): YES